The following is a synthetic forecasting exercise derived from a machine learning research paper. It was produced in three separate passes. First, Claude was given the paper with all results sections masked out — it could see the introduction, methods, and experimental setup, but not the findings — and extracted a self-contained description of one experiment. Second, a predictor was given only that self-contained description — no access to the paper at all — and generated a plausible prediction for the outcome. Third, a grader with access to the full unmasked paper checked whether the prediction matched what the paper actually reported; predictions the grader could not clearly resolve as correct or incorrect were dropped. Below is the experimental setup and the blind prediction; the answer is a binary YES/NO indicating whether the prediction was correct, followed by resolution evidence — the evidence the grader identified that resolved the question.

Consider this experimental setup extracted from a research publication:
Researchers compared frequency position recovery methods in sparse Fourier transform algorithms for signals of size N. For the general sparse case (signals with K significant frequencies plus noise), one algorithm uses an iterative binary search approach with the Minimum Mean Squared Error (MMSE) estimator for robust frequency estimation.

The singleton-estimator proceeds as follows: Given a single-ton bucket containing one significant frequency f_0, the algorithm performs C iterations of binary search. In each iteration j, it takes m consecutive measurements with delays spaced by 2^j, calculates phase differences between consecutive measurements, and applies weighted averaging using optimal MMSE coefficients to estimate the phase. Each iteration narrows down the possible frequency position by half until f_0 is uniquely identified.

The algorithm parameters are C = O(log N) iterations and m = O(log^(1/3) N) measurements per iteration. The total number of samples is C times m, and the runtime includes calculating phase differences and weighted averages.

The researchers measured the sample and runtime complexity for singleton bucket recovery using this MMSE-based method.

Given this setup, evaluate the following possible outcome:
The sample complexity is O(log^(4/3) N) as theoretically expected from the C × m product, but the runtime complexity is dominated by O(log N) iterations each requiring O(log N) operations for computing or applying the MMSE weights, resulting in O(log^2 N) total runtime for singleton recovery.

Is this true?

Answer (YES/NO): NO